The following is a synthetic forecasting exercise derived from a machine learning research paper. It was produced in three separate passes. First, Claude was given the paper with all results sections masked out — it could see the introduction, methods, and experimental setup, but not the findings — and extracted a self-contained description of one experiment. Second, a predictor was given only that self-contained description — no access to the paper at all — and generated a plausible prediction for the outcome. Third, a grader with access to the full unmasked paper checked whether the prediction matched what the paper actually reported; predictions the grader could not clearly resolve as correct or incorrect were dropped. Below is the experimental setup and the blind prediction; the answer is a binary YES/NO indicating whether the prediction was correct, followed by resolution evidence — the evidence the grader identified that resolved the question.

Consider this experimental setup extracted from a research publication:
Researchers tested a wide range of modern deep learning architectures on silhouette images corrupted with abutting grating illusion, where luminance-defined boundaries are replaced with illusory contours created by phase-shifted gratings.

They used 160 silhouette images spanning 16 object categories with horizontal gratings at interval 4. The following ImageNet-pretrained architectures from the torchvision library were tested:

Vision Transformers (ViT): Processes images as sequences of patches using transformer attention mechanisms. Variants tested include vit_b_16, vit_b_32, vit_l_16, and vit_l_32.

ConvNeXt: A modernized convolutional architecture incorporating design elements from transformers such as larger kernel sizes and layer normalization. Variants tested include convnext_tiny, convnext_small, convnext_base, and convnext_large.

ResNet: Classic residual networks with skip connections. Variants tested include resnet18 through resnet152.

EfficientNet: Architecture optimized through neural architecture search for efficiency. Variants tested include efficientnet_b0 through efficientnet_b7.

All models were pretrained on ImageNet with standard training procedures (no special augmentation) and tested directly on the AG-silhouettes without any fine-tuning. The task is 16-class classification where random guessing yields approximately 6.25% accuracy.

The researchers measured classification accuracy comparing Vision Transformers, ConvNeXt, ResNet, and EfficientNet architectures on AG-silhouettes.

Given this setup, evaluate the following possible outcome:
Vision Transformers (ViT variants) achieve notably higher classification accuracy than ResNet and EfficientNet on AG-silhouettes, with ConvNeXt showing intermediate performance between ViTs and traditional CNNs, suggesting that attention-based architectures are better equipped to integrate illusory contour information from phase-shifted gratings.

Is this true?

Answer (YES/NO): NO